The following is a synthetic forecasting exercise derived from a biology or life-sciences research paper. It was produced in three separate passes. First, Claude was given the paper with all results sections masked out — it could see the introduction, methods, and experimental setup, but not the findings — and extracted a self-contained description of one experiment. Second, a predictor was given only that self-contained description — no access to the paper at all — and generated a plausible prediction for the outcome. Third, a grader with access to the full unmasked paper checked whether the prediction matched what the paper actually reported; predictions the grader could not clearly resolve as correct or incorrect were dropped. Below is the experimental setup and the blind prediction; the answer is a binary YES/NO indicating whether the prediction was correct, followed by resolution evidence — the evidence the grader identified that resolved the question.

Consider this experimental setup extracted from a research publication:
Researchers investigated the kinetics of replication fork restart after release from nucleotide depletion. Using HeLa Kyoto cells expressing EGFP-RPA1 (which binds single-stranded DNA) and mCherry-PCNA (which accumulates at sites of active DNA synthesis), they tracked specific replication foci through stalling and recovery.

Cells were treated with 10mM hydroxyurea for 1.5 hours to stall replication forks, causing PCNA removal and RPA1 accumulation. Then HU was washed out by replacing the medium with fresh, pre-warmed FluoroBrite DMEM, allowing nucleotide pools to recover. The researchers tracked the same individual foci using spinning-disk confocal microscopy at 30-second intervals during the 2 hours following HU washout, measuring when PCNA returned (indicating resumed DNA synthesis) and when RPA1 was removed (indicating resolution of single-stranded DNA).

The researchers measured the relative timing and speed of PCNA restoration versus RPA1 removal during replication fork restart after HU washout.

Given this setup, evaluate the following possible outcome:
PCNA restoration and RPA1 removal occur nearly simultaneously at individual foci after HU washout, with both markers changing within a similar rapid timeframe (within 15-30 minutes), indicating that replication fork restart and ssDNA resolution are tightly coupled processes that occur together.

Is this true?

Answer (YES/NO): YES